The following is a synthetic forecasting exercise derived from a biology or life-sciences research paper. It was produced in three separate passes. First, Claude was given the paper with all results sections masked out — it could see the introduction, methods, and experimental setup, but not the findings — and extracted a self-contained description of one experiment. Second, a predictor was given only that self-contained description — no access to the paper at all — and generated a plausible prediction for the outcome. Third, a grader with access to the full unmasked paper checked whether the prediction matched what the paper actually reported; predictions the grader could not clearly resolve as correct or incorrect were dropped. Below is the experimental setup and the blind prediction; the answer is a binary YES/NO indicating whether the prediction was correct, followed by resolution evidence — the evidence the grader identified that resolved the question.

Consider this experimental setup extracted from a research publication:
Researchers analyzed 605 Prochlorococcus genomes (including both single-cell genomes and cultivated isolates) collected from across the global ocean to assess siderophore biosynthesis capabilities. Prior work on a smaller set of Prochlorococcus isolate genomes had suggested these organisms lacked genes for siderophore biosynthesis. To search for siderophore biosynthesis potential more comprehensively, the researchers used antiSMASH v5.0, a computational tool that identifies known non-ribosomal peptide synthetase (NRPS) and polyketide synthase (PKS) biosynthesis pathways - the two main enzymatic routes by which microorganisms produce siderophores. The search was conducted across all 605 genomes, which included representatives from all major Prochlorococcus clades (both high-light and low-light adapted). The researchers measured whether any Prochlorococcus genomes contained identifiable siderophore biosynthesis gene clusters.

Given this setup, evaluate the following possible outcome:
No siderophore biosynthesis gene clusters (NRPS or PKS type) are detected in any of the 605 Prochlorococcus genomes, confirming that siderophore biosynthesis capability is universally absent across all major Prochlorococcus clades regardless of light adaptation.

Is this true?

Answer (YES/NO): YES